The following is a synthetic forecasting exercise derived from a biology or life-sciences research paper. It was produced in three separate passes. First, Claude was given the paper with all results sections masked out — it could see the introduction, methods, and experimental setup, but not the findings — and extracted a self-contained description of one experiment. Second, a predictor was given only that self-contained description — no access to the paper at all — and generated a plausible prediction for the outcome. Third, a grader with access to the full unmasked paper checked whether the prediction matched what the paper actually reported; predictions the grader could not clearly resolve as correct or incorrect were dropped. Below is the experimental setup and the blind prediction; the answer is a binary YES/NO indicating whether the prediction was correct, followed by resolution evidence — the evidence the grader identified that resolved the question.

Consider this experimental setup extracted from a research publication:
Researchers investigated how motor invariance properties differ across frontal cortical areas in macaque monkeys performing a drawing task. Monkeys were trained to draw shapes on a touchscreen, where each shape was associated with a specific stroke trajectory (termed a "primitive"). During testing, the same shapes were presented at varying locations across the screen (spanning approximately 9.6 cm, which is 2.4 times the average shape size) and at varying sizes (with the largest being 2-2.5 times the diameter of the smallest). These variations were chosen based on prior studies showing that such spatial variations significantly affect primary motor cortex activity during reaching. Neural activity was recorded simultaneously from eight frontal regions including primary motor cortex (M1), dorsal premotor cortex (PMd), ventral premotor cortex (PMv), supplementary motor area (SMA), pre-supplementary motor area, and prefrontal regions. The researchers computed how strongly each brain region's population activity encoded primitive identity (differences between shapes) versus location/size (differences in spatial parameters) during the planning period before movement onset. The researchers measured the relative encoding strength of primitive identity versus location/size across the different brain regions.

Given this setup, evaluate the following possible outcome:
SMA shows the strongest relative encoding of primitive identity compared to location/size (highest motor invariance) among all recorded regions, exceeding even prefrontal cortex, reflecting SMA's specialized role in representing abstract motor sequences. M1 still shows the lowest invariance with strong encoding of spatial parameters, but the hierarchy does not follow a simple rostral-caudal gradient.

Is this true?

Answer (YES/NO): NO